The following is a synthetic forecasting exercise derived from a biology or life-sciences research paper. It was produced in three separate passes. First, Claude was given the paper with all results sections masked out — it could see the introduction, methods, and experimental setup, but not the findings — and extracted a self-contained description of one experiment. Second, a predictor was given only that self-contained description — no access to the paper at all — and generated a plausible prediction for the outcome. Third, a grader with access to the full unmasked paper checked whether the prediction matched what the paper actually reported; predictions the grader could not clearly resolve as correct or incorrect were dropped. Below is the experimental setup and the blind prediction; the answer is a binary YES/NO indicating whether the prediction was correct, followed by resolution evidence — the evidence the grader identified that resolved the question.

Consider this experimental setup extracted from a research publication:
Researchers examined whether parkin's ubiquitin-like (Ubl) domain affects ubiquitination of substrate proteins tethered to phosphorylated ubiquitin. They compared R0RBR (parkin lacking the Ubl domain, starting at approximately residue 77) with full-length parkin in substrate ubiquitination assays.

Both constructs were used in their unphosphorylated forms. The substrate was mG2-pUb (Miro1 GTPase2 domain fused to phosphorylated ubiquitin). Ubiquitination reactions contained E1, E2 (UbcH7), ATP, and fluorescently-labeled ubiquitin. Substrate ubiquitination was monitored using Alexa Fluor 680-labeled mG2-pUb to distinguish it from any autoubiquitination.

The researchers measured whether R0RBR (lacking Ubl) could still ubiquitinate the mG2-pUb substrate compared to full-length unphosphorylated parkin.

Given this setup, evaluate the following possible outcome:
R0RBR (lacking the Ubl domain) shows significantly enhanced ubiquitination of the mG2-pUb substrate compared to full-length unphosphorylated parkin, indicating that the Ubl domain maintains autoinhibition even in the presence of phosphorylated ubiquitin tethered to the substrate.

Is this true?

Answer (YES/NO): NO